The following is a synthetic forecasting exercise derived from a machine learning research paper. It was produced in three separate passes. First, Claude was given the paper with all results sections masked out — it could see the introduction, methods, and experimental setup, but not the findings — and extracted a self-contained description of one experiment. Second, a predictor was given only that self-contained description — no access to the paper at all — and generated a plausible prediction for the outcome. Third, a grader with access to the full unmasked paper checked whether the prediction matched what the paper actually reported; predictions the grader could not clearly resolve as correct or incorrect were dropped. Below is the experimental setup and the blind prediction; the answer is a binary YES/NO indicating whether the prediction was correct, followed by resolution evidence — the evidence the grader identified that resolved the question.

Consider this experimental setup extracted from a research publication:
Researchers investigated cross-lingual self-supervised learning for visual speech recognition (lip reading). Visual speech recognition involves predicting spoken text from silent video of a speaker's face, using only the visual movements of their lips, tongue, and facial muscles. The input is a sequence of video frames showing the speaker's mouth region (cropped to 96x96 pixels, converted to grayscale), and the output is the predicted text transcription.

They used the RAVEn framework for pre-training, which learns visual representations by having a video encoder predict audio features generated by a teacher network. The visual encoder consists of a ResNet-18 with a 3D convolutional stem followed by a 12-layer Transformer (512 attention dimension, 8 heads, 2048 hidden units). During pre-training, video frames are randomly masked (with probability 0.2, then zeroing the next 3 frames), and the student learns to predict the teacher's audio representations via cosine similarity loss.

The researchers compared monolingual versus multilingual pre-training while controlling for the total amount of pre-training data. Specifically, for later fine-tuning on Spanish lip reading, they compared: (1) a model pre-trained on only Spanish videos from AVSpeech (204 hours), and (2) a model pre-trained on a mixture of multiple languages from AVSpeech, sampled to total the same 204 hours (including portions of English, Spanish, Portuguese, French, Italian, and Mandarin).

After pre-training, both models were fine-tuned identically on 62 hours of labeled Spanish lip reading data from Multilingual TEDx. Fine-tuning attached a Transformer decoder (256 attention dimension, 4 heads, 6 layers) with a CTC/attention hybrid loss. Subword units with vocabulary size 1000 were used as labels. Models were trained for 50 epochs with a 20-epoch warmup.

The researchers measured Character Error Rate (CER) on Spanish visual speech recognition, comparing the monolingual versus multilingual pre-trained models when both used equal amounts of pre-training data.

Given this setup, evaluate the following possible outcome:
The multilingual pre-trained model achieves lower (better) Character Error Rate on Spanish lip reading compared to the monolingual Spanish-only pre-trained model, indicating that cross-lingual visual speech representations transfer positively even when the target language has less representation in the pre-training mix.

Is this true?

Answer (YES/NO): NO